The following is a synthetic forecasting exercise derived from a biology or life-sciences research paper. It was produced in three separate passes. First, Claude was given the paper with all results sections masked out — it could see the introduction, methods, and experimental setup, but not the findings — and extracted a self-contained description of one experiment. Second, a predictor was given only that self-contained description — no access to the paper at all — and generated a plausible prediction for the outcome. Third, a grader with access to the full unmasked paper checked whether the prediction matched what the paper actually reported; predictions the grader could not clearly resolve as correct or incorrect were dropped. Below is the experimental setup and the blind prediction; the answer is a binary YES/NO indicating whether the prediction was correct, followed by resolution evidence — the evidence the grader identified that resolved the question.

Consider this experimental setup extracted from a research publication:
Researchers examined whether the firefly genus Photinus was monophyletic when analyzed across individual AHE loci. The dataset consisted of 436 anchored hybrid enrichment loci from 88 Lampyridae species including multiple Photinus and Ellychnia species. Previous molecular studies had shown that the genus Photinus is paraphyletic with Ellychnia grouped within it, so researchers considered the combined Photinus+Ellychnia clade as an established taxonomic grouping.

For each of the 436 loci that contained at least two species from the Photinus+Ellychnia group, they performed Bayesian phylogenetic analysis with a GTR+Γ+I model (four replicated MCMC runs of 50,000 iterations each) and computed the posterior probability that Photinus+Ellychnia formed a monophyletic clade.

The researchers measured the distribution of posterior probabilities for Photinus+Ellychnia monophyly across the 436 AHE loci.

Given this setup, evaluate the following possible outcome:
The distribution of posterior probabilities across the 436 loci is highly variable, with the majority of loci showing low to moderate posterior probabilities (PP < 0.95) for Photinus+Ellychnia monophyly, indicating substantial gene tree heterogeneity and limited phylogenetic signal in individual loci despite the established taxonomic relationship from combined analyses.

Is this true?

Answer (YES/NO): NO